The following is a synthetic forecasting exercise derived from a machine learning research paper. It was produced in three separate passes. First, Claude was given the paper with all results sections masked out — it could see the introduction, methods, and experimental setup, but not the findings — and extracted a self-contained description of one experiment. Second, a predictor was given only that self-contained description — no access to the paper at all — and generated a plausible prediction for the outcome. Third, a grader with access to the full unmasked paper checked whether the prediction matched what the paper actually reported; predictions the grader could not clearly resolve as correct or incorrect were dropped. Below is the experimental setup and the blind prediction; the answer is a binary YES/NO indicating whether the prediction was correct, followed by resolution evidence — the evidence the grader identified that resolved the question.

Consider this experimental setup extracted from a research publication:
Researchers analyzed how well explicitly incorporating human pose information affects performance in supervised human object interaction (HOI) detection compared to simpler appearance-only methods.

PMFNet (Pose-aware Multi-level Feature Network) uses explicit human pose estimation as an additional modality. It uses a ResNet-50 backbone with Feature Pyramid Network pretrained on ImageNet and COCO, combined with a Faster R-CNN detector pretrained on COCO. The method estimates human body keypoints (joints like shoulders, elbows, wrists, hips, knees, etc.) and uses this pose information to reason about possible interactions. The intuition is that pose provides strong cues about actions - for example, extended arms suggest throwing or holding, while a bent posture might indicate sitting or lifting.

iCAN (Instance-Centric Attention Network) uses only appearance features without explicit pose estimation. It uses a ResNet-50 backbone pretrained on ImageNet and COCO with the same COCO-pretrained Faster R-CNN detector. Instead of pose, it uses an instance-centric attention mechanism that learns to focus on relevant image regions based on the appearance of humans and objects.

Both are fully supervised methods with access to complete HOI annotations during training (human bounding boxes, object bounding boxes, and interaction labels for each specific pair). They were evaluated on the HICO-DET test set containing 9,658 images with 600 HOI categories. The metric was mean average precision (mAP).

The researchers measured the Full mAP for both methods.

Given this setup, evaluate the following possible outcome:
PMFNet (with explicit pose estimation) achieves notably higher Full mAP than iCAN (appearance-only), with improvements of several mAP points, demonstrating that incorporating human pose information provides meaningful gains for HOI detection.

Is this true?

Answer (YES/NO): NO